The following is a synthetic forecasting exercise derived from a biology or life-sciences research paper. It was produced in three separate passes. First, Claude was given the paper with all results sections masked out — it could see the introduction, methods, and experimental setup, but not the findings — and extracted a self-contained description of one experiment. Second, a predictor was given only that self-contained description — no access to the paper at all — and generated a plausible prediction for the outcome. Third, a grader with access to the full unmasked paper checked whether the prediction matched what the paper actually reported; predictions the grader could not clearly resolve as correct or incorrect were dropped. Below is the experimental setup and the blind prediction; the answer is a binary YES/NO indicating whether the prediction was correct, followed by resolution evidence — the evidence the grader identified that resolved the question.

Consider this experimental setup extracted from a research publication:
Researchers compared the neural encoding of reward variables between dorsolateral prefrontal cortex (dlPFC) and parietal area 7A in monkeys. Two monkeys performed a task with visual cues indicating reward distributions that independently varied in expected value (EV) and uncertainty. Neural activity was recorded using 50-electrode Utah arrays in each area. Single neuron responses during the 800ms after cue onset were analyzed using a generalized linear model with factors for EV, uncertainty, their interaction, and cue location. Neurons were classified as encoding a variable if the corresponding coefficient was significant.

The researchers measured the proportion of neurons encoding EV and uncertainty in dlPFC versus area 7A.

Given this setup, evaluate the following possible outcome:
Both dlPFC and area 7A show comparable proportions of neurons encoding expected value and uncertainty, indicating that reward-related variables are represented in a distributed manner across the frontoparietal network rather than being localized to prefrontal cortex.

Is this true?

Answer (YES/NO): YES